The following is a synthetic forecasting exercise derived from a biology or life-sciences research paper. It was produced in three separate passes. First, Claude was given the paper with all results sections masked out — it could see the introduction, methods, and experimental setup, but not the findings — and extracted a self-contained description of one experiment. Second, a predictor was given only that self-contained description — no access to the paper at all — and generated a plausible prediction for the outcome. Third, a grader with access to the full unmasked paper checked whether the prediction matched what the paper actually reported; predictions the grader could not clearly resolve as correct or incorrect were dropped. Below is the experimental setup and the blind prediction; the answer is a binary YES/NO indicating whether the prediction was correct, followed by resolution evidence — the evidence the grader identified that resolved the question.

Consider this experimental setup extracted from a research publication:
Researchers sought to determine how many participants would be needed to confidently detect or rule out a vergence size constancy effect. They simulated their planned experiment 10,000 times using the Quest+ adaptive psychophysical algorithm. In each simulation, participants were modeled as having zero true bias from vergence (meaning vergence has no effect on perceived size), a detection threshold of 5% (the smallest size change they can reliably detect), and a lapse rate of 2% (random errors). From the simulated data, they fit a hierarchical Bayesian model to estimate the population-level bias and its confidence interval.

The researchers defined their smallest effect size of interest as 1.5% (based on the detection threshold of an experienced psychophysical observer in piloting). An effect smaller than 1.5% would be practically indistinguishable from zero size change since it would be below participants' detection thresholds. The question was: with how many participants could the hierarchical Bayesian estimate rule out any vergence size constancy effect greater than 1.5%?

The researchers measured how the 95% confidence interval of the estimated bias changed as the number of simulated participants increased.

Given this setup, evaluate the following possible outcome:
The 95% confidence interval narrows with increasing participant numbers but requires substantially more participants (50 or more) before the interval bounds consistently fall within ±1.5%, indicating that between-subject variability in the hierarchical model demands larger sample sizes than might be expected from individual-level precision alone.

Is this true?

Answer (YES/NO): NO